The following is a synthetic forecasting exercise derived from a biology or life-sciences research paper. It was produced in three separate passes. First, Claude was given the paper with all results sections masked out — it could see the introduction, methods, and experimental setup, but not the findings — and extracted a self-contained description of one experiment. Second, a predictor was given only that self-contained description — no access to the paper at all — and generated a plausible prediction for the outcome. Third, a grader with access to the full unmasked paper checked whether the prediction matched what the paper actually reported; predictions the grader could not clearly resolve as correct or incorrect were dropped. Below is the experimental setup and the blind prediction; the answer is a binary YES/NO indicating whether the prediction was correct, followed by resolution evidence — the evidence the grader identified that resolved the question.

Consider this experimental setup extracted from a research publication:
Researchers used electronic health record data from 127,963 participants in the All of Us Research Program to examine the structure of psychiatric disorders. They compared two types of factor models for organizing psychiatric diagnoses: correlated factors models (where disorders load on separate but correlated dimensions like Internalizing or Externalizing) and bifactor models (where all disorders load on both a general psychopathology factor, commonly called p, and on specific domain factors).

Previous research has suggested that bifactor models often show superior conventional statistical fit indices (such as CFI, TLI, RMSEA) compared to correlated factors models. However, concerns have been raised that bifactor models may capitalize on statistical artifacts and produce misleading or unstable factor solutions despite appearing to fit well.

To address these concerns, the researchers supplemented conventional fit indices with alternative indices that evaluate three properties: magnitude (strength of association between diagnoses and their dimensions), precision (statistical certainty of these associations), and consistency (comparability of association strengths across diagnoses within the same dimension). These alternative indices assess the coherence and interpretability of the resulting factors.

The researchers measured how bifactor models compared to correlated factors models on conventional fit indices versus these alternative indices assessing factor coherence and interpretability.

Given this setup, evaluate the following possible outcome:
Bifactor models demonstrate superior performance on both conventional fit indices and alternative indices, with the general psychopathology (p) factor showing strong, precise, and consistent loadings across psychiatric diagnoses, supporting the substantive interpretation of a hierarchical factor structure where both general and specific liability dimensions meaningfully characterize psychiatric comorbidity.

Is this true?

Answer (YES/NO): NO